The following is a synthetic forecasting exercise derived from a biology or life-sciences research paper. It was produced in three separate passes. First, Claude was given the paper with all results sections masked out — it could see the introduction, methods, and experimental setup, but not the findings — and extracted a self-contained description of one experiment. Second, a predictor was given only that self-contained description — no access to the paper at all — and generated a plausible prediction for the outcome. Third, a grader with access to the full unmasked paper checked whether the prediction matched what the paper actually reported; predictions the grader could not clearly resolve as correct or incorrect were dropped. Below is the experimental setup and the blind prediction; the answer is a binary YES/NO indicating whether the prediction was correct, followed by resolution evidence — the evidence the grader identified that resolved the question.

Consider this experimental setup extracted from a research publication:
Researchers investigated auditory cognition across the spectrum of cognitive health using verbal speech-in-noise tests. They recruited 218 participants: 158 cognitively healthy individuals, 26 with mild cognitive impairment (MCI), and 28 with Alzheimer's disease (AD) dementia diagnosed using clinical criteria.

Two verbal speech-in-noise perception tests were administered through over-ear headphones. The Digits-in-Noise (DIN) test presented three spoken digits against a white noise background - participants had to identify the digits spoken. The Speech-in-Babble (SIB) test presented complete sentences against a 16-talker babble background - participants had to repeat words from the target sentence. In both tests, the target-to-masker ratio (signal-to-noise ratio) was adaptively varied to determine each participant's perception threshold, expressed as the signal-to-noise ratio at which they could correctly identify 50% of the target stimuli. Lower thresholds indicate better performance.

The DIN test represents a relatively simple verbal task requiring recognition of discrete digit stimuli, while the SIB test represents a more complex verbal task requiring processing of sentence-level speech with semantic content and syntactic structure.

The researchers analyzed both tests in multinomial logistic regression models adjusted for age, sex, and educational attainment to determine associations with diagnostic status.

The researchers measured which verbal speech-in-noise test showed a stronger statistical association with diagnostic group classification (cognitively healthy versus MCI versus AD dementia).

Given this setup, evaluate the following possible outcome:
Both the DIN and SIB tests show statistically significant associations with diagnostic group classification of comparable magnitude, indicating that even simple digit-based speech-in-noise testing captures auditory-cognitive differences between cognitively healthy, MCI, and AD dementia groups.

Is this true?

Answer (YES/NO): NO